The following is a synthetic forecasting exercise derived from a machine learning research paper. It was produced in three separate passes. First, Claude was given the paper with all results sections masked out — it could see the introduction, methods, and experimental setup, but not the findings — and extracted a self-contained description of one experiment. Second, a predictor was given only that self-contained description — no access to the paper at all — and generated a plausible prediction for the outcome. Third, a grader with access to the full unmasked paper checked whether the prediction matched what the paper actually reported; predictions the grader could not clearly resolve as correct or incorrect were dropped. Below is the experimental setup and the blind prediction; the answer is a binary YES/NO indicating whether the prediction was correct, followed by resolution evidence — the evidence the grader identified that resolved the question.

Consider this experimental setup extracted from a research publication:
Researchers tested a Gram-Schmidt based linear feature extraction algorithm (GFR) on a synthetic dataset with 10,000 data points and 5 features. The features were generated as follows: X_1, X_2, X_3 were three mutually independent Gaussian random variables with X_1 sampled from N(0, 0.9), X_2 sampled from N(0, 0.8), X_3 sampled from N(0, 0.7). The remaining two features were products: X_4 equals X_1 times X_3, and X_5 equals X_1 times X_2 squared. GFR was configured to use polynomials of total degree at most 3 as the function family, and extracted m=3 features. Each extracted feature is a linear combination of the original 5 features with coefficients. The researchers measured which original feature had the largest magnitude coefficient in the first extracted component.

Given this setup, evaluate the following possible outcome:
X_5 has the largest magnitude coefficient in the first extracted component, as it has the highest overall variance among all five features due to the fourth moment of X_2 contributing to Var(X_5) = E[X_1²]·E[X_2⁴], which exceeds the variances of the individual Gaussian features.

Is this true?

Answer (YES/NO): YES